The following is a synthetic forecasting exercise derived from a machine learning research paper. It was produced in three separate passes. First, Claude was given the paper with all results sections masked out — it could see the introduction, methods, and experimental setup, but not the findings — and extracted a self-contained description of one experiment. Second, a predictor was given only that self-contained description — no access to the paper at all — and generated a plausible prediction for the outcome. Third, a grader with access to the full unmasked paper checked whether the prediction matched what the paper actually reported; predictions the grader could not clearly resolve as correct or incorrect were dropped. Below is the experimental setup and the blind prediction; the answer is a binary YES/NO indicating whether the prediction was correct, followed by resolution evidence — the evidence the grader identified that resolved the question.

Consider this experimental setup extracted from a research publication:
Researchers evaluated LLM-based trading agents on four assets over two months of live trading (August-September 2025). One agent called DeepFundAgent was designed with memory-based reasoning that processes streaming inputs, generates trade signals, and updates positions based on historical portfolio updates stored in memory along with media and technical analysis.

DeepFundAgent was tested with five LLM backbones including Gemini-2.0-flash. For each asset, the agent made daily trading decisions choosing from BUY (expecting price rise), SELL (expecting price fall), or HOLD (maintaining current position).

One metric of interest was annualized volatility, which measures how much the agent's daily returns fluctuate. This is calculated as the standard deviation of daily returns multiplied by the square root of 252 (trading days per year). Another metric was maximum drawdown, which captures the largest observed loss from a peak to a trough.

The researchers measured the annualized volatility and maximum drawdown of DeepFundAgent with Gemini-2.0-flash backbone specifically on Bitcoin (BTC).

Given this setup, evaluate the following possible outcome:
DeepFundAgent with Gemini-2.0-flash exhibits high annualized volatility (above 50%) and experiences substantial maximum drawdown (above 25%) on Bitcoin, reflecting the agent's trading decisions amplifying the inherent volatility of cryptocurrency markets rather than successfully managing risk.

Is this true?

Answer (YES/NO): NO